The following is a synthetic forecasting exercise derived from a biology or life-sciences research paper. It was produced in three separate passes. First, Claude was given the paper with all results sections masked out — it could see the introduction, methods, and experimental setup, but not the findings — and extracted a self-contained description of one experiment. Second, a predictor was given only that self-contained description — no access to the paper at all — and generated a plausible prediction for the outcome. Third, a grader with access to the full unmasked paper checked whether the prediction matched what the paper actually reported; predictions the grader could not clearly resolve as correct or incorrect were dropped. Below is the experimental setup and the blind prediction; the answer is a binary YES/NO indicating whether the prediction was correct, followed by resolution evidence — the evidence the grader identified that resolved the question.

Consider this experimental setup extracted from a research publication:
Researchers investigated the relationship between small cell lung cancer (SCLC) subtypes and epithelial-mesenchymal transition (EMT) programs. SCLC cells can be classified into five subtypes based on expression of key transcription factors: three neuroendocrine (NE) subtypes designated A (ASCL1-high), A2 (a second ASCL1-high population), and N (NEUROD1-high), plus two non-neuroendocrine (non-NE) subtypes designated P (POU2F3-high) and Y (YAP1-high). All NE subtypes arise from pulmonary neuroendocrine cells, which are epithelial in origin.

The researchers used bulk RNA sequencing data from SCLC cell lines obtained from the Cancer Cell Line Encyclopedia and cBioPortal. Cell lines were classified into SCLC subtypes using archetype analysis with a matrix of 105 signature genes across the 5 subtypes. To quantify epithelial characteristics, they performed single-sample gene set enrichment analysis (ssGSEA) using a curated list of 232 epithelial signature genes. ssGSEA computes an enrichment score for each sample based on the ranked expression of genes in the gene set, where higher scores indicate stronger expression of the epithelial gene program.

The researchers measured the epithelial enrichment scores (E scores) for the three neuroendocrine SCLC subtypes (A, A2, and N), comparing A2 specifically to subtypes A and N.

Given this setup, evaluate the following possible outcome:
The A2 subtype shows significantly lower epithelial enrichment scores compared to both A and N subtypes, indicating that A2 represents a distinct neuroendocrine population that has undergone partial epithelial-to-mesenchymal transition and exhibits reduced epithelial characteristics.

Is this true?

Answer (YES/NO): NO